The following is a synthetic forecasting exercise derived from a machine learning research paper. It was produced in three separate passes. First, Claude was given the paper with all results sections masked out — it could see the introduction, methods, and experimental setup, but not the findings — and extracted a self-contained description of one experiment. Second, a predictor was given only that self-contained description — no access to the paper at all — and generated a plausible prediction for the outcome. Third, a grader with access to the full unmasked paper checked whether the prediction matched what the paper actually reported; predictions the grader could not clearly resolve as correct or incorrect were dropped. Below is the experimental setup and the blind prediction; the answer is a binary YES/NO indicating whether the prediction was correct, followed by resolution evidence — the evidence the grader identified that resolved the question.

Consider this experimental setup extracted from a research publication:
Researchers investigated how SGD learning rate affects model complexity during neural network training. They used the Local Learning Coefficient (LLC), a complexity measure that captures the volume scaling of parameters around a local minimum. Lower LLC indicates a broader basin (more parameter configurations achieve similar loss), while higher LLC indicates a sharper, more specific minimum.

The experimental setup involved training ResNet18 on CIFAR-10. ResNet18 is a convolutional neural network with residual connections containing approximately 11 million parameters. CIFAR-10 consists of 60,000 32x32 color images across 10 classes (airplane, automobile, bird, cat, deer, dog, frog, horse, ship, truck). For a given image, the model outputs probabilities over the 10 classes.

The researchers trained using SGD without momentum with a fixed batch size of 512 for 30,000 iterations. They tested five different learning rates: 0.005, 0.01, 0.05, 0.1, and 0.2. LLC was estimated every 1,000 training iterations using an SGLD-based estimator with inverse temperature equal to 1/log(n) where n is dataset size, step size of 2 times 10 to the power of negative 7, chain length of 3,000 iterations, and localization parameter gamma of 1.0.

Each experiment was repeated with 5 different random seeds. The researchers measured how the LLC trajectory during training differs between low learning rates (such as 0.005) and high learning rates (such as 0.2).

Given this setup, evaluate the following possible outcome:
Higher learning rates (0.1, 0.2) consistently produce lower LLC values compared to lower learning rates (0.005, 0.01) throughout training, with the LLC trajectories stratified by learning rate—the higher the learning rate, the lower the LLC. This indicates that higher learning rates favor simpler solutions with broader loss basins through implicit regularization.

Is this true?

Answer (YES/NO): YES